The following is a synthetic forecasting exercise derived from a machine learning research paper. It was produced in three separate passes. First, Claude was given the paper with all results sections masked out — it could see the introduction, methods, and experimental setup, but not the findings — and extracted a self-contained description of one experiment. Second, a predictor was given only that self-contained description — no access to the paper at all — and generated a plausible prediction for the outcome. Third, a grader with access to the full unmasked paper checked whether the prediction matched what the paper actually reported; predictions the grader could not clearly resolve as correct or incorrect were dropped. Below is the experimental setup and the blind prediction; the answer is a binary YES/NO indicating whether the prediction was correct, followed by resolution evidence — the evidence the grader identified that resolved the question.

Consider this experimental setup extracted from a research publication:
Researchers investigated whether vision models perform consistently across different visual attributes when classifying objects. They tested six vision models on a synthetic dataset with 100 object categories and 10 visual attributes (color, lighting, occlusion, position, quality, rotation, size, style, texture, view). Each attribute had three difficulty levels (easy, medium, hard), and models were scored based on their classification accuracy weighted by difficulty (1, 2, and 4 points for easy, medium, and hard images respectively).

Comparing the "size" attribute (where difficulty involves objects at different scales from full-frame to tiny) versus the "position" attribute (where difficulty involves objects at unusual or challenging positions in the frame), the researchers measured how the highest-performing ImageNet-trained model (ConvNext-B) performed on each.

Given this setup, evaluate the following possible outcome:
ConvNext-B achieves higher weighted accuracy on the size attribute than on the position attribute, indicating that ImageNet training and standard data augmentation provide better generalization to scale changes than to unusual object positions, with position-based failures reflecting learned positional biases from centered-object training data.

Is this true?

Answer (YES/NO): NO